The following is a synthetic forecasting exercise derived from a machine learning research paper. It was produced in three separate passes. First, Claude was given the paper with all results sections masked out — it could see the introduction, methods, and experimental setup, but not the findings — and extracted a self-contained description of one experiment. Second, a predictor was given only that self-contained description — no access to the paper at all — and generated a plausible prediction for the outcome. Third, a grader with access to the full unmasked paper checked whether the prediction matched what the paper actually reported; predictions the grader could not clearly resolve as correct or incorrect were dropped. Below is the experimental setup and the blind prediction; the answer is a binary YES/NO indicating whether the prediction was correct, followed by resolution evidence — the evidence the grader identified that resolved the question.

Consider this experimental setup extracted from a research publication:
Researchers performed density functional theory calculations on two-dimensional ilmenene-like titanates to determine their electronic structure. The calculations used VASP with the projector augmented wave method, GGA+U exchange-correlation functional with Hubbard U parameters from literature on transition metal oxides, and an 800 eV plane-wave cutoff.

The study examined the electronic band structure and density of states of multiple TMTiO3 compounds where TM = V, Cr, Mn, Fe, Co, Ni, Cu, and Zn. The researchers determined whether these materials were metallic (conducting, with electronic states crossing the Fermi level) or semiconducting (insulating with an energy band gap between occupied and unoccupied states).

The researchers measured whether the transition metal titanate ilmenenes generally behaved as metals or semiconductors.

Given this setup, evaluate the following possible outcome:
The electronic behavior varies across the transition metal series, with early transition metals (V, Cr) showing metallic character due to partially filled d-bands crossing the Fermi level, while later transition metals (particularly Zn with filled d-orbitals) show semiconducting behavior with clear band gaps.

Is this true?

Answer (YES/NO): NO